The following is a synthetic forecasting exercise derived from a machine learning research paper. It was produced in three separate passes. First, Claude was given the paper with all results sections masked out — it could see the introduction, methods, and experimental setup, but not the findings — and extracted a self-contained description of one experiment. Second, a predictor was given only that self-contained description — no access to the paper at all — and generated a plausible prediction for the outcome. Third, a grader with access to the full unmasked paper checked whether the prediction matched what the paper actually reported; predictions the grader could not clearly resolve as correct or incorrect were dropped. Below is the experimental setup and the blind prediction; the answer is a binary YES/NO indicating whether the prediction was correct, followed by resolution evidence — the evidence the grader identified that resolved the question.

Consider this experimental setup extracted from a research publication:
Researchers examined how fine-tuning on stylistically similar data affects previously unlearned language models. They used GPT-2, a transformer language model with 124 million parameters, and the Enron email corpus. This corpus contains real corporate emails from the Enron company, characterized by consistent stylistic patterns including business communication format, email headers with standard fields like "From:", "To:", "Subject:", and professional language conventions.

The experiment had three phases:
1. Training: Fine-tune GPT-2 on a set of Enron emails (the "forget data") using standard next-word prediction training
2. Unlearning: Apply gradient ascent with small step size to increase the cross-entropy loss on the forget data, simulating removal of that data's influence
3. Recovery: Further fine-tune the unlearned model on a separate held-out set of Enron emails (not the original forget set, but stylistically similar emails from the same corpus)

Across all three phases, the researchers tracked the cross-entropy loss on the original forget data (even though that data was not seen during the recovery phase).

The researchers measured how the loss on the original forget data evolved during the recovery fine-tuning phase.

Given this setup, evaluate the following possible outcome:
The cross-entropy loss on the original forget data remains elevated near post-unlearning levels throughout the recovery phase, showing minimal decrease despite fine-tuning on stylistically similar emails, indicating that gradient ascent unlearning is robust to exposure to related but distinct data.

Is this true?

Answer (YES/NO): NO